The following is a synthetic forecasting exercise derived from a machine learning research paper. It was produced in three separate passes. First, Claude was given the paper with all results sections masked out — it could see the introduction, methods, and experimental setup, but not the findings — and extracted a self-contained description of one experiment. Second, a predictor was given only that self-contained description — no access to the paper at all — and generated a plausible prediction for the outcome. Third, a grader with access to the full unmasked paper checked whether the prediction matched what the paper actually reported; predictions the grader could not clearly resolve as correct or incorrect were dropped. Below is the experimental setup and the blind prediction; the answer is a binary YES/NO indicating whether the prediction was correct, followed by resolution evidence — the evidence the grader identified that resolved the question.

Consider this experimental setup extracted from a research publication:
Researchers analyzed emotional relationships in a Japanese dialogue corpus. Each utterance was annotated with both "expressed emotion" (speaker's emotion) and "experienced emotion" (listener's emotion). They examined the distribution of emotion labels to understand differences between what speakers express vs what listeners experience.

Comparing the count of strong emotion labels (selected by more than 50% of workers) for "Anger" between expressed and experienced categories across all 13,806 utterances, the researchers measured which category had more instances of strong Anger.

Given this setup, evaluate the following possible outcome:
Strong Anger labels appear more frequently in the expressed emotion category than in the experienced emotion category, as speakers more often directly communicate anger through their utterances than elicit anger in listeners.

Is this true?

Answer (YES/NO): YES